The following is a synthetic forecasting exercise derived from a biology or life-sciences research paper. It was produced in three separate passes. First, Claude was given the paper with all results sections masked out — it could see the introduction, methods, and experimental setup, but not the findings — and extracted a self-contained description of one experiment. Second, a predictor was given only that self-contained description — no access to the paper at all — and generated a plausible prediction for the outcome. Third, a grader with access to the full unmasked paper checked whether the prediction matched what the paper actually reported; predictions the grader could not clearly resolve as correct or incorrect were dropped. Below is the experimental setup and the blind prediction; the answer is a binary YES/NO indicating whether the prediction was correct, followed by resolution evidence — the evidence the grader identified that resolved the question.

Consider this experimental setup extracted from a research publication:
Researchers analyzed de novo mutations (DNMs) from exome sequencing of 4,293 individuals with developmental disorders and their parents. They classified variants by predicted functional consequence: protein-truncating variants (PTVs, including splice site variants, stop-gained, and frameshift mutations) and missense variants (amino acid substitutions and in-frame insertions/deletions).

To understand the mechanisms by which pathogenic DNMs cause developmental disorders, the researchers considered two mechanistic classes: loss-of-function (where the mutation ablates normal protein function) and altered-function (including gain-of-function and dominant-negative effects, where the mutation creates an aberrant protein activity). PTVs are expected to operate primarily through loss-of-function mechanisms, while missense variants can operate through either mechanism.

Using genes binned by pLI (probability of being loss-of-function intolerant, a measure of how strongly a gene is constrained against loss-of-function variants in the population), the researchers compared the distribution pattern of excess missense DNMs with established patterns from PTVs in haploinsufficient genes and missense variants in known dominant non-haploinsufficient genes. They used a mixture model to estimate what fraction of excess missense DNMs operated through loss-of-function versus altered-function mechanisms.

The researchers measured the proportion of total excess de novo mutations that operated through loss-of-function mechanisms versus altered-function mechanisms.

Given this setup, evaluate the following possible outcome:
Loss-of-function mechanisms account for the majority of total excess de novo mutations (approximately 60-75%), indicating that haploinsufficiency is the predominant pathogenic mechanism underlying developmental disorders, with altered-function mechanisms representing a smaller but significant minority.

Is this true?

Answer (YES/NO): NO